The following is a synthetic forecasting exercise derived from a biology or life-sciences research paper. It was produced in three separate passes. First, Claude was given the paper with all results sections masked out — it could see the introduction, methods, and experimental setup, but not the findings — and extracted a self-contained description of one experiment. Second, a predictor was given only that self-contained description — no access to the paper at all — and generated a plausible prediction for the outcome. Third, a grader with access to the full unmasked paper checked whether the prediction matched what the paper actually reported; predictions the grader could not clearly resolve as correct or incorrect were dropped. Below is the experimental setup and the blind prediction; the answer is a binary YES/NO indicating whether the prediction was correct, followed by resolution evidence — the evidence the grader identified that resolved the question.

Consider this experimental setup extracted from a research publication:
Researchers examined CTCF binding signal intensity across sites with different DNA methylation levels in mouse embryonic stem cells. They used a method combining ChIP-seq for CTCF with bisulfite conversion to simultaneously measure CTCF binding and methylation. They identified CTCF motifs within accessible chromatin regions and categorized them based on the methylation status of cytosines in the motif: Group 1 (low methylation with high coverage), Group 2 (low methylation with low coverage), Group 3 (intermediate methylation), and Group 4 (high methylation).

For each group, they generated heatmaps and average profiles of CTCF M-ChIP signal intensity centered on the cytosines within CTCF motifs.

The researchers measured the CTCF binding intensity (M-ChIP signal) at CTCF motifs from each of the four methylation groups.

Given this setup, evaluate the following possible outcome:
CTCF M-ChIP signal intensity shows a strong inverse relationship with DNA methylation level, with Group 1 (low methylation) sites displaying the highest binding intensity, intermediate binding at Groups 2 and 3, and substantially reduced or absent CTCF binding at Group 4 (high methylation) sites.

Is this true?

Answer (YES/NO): NO